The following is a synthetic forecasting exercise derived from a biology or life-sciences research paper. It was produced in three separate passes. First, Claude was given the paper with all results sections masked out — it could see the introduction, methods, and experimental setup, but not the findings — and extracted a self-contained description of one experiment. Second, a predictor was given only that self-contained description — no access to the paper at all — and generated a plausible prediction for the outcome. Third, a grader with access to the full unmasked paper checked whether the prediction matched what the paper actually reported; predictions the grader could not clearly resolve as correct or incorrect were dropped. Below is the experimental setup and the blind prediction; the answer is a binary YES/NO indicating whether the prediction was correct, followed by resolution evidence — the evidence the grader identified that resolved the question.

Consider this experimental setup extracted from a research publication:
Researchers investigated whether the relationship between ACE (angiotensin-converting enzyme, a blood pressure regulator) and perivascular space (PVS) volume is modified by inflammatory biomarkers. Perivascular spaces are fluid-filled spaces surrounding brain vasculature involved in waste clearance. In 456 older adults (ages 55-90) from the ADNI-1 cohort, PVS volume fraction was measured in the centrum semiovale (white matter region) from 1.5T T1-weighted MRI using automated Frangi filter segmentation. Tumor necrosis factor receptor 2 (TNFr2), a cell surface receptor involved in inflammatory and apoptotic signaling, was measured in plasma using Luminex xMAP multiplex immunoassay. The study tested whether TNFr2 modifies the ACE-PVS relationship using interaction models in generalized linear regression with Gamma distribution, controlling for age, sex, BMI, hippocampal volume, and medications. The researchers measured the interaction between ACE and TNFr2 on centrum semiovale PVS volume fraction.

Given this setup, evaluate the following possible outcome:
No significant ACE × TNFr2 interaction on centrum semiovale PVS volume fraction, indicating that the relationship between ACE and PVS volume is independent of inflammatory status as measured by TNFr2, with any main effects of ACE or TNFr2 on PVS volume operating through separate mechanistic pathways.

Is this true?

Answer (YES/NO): NO